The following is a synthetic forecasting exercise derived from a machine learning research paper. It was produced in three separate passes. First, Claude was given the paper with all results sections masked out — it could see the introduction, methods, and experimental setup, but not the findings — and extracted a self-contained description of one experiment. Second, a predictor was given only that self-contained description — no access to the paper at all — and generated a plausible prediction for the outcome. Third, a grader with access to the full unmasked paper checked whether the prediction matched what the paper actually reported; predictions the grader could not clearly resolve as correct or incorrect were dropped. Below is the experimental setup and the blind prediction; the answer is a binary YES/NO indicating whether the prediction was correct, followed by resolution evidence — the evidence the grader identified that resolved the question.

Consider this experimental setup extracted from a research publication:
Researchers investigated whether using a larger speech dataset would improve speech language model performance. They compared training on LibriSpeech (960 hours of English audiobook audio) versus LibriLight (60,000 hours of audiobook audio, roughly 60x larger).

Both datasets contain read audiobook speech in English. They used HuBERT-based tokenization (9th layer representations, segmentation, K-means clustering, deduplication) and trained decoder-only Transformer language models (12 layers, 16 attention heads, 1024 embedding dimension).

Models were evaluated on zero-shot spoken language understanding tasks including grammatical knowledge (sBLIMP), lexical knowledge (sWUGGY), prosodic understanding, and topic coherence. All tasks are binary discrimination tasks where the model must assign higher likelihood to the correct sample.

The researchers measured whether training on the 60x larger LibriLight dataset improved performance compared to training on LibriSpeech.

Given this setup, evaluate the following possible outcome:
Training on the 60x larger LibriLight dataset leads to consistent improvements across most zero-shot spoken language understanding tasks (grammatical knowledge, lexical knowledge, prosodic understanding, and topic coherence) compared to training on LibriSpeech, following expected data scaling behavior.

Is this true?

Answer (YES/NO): NO